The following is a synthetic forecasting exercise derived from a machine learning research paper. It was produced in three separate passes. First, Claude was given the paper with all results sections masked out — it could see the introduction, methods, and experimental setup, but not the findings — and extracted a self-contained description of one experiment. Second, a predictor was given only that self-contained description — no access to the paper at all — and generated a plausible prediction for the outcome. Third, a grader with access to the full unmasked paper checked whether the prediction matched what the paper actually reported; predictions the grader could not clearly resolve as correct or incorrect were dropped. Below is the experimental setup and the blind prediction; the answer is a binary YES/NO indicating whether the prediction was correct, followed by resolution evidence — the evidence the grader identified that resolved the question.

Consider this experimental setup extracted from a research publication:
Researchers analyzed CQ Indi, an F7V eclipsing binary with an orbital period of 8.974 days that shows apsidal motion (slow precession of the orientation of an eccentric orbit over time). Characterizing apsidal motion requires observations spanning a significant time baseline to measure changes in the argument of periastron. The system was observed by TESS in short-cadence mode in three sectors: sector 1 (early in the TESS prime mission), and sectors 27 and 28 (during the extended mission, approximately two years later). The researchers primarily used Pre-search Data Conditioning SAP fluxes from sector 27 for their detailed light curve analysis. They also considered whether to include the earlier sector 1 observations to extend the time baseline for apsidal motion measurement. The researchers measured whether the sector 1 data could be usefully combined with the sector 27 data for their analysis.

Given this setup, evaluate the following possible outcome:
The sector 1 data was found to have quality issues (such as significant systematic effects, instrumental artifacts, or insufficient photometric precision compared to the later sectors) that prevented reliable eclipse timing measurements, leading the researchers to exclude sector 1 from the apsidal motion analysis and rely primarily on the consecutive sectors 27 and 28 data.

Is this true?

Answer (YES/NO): NO